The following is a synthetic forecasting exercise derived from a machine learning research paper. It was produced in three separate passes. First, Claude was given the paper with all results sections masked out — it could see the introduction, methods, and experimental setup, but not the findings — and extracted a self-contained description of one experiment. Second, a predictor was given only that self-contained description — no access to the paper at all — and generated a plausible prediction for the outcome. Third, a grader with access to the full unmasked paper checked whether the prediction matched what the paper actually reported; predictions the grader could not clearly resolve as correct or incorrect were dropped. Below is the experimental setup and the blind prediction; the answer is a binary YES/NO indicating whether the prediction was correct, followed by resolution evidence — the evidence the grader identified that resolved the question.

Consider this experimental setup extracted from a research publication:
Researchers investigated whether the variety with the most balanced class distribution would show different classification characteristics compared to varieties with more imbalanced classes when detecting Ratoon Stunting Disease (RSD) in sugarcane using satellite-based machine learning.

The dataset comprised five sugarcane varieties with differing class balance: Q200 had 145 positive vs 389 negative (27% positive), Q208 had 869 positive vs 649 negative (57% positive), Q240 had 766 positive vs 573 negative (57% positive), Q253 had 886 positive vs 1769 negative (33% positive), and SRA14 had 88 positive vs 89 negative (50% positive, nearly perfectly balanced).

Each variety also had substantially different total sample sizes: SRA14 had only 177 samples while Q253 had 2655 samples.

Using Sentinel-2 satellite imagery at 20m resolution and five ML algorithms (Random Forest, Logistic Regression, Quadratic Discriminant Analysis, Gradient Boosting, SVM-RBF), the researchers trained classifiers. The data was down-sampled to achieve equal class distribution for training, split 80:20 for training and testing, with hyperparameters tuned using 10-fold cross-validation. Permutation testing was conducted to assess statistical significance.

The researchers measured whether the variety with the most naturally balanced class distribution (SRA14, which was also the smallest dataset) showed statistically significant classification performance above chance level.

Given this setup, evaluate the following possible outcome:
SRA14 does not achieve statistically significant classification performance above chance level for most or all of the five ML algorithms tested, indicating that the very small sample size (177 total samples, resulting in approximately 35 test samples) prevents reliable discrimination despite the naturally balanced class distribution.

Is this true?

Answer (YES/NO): YES